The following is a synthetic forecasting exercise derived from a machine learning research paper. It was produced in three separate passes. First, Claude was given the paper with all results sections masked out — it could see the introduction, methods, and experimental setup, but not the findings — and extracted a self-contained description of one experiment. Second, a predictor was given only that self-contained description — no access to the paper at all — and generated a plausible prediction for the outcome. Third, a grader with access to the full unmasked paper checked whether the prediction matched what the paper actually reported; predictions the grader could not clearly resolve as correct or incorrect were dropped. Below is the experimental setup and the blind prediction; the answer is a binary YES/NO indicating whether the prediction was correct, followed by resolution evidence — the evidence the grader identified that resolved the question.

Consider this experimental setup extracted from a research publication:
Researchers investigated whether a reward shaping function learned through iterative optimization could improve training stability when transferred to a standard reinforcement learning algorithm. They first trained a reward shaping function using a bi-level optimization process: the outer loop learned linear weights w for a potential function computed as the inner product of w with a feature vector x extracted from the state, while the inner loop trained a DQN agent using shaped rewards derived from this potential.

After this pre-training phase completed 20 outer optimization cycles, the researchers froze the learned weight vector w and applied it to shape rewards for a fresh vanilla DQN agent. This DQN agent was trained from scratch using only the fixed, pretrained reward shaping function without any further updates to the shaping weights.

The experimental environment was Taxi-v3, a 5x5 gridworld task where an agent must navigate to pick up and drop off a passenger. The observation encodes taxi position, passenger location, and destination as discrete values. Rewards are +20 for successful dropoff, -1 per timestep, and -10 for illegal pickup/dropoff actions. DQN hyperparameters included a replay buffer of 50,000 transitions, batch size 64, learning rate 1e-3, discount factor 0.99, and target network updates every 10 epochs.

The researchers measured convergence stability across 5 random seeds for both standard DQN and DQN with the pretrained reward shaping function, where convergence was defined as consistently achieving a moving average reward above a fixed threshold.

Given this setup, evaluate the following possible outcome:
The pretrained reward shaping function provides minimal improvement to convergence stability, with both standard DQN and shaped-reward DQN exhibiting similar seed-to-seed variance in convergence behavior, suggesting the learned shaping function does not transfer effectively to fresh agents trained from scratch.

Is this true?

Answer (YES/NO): NO